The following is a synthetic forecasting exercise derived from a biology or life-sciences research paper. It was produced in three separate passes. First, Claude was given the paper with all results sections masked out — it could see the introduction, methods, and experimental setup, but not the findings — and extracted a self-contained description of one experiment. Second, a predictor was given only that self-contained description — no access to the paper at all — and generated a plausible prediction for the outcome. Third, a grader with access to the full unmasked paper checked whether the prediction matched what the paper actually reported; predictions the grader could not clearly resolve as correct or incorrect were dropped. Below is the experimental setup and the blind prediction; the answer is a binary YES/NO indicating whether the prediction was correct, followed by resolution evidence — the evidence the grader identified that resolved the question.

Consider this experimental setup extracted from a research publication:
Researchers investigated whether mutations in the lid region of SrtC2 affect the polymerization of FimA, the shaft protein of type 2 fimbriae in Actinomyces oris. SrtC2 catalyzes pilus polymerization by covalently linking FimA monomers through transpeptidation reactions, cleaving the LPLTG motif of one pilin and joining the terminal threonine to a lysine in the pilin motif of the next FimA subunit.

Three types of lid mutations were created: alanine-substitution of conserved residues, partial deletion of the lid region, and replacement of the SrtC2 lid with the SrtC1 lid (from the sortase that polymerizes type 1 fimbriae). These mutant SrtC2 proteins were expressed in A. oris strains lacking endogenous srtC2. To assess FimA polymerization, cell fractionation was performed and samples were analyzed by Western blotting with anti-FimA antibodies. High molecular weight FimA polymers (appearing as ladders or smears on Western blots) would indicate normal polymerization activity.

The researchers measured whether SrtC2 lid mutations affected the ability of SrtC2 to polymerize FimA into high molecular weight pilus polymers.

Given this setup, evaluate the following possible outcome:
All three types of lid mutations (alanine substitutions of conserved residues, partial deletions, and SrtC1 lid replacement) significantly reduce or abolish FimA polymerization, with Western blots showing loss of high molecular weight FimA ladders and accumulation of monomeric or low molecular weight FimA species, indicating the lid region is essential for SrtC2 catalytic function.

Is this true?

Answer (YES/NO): NO